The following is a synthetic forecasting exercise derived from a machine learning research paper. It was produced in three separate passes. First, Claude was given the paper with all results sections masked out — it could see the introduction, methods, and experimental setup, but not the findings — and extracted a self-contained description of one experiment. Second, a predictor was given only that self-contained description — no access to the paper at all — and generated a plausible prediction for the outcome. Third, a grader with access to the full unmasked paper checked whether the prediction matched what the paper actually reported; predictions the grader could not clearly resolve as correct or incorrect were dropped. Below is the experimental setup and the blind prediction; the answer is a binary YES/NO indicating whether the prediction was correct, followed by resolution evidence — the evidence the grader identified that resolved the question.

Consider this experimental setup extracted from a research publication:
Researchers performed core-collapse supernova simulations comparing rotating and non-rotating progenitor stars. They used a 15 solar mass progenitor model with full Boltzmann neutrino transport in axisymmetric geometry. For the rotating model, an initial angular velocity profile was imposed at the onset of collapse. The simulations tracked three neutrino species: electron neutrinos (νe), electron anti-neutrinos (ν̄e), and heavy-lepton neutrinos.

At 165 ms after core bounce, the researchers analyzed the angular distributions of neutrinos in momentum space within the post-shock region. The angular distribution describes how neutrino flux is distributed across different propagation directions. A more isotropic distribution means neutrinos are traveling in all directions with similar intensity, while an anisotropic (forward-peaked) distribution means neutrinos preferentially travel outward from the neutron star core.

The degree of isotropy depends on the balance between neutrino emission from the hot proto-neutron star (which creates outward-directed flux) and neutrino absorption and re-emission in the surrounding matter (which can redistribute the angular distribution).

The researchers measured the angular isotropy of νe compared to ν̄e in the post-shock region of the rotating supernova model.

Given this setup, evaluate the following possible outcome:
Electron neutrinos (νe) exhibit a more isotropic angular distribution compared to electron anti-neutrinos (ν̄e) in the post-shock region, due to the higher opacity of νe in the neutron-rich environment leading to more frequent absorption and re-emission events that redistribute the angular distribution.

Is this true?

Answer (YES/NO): YES